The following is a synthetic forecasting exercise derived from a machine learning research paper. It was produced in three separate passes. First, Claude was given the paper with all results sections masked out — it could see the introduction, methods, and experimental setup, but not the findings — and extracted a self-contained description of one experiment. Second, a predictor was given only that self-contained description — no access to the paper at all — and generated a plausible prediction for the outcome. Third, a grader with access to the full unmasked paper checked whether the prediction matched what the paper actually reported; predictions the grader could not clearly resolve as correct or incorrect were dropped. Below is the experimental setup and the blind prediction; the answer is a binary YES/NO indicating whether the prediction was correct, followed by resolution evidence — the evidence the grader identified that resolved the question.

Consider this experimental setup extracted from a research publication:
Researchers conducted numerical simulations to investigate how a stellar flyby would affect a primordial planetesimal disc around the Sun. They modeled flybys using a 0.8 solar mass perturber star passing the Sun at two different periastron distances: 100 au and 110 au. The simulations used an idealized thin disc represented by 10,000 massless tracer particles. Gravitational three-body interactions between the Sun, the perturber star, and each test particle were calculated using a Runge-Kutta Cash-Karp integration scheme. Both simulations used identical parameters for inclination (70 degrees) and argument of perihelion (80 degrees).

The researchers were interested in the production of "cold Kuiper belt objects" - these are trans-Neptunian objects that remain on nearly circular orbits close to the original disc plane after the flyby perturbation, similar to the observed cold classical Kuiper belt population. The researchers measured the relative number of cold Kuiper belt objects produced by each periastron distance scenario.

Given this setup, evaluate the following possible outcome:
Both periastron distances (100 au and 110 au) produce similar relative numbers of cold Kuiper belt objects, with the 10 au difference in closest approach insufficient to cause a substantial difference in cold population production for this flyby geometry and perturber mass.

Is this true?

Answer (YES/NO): NO